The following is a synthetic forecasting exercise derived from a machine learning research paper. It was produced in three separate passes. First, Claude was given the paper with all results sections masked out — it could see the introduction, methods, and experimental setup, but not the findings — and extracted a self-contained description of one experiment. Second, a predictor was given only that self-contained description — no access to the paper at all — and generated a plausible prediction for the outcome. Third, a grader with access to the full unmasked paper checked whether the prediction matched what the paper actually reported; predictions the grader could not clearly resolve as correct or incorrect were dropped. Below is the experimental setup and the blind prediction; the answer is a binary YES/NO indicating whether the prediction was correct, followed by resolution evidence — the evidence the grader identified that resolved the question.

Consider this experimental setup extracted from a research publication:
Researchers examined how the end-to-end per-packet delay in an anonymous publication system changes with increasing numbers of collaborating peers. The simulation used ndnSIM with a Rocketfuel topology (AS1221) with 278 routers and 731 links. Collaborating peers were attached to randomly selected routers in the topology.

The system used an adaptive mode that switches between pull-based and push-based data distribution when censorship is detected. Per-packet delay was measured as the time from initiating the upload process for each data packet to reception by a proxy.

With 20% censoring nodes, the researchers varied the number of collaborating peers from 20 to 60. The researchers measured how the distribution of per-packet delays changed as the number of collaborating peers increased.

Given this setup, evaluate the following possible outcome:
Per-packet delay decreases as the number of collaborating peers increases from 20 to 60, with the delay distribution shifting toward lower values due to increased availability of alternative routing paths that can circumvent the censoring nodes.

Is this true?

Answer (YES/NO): NO